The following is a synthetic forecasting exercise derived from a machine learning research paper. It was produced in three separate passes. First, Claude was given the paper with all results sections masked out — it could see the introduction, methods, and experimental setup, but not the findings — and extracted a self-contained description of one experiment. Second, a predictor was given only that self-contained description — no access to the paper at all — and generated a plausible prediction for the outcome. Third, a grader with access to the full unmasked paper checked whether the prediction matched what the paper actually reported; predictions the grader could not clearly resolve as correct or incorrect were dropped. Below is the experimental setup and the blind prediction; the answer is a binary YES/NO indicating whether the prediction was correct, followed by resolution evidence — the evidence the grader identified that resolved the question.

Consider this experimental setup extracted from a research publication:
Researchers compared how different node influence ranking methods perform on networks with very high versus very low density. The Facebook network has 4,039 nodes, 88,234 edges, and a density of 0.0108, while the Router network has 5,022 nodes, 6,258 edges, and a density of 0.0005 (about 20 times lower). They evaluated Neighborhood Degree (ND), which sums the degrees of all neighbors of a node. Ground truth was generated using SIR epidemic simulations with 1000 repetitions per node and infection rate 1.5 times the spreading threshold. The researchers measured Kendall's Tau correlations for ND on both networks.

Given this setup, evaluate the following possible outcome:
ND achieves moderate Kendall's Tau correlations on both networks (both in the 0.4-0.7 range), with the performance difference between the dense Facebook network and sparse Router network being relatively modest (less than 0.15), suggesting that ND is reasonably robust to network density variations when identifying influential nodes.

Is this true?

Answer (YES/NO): NO